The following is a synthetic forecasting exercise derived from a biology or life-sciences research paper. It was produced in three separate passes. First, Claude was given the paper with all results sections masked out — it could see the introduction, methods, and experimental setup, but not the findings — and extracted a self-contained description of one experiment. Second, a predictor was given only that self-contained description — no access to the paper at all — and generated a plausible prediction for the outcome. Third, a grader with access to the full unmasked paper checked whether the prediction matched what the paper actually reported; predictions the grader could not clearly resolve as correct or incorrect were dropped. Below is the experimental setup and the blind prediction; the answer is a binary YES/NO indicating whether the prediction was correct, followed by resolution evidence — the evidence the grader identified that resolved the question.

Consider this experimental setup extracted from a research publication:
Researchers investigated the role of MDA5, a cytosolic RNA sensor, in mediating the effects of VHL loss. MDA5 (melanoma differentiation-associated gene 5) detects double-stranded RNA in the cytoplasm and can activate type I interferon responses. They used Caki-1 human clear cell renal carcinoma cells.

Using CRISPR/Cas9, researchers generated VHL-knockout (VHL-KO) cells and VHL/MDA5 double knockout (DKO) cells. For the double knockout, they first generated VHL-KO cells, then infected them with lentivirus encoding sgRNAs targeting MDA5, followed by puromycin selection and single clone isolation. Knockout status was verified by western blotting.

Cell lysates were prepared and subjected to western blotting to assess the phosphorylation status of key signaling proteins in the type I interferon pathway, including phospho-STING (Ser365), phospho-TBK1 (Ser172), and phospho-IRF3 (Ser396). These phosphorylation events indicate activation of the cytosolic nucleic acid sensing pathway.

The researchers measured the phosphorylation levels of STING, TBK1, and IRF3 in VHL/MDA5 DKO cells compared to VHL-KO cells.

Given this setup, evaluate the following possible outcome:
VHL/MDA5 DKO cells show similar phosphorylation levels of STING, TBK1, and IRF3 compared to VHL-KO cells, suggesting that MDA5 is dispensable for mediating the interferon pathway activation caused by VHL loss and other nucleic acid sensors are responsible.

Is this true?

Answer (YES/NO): YES